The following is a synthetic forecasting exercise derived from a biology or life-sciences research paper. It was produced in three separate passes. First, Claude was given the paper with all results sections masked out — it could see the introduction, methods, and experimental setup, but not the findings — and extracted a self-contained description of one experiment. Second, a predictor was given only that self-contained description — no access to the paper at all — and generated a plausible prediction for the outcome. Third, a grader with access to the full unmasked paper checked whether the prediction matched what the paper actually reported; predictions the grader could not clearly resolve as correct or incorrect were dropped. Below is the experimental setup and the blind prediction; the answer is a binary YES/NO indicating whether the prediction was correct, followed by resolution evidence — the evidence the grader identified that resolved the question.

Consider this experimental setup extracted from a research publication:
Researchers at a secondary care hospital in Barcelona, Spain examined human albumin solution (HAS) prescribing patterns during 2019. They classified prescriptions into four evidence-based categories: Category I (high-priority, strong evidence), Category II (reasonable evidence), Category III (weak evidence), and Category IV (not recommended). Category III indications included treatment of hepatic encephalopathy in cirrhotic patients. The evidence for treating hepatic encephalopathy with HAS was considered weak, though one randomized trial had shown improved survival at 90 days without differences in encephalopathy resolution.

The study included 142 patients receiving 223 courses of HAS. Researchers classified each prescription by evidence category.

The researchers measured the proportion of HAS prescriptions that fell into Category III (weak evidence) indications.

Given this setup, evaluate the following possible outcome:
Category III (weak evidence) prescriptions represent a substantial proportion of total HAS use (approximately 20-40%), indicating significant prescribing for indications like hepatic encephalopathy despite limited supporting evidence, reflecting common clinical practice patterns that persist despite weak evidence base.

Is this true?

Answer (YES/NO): NO